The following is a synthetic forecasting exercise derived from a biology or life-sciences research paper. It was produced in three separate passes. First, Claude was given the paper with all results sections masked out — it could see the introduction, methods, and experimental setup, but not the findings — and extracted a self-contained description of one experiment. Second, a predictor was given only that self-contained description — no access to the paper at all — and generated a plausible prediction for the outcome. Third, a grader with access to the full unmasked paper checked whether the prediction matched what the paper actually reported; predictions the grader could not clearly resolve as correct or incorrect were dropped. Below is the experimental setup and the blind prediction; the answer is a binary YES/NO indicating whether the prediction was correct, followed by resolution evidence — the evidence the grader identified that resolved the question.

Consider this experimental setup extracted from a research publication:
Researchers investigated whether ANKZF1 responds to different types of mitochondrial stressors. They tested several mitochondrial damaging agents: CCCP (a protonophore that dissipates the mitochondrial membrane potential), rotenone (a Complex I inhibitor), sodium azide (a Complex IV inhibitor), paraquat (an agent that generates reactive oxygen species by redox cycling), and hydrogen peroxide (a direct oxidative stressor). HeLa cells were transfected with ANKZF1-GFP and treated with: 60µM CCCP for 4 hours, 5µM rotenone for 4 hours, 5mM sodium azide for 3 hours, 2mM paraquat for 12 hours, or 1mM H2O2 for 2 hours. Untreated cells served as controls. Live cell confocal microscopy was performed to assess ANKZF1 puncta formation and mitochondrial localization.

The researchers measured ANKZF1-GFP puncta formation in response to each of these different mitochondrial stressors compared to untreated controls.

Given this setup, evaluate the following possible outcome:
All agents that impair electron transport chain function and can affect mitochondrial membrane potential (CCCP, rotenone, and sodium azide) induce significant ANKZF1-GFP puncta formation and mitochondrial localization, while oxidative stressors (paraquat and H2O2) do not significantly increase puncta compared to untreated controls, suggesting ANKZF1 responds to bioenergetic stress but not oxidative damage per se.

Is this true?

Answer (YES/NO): NO